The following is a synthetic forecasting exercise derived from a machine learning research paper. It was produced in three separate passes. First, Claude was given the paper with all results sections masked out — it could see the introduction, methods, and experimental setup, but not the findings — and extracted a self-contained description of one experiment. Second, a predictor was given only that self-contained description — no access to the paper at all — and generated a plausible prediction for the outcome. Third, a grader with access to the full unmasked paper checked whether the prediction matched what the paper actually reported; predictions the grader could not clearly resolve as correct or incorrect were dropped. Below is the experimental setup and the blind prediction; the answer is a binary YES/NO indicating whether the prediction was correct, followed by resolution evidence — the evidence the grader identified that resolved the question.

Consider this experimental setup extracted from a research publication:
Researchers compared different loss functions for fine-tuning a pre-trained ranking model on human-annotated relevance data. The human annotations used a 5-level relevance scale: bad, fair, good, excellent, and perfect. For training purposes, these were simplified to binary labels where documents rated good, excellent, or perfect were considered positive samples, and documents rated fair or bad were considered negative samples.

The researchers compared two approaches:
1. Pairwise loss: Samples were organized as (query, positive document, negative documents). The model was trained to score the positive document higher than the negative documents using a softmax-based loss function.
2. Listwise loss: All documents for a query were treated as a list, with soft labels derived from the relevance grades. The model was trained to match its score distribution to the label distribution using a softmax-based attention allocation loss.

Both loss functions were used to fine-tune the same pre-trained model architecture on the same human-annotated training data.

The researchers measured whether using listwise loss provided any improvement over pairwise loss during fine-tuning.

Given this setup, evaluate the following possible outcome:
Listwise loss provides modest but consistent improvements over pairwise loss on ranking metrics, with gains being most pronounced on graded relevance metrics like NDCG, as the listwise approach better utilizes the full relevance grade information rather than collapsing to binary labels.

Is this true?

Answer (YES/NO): NO